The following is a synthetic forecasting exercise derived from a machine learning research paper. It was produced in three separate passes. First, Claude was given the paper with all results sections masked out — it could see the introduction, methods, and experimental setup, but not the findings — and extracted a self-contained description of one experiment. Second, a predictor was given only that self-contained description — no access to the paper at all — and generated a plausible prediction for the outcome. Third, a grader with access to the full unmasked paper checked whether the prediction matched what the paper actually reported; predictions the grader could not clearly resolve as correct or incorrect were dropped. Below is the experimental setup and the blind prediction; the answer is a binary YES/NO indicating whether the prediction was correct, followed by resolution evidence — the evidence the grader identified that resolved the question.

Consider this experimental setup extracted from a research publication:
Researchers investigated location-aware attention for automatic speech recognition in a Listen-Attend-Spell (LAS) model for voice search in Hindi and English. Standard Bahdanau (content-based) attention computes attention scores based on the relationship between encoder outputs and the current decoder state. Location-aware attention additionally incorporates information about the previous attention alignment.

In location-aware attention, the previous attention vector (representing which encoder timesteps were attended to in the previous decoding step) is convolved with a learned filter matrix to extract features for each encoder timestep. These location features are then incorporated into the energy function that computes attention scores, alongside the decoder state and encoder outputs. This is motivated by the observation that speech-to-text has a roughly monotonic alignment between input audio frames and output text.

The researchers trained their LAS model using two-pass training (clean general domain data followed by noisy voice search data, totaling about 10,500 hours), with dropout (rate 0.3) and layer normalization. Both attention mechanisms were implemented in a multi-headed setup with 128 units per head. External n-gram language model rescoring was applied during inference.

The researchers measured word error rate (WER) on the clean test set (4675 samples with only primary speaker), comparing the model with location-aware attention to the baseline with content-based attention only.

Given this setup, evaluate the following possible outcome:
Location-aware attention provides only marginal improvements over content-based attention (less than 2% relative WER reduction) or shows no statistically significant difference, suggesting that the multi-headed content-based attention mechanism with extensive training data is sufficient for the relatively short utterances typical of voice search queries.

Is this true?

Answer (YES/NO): NO